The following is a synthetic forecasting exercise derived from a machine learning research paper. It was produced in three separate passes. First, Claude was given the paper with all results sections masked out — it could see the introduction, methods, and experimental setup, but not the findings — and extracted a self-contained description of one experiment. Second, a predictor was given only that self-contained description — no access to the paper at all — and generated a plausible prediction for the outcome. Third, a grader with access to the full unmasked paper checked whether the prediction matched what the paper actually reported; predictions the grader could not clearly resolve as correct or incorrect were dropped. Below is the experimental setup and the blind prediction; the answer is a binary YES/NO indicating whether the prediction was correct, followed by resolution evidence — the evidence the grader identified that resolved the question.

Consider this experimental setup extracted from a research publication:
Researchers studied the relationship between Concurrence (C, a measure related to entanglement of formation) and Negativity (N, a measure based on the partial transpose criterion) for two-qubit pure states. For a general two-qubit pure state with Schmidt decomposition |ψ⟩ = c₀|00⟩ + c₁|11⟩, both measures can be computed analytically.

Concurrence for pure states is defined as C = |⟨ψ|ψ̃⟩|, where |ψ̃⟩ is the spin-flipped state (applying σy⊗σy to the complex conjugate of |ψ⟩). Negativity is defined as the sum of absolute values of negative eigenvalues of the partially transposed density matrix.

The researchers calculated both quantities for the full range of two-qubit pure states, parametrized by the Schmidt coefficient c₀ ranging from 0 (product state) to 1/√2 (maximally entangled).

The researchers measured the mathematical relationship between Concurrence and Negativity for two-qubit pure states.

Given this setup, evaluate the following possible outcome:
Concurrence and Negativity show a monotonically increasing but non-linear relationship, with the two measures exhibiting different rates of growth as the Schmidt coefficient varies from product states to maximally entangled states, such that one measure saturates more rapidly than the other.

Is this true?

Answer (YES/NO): NO